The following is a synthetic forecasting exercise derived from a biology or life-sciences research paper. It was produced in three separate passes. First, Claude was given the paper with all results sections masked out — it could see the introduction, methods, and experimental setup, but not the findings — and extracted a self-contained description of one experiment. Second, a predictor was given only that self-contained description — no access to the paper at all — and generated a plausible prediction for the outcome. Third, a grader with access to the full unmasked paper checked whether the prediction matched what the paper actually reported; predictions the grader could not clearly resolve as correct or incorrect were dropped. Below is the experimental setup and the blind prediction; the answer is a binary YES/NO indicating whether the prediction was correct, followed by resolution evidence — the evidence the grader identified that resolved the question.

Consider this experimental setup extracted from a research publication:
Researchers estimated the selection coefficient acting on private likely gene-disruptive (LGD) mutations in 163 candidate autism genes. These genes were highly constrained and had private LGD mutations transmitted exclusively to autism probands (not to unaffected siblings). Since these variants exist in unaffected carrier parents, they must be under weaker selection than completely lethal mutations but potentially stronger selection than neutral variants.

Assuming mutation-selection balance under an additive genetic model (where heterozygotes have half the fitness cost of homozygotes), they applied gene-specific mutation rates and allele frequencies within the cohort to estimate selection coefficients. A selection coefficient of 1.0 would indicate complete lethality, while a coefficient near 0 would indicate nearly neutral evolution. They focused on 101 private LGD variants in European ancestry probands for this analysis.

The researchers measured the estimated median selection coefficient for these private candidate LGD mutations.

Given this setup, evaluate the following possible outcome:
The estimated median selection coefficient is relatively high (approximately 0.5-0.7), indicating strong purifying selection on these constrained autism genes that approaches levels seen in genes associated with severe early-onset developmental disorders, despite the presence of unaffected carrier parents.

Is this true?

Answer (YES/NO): NO